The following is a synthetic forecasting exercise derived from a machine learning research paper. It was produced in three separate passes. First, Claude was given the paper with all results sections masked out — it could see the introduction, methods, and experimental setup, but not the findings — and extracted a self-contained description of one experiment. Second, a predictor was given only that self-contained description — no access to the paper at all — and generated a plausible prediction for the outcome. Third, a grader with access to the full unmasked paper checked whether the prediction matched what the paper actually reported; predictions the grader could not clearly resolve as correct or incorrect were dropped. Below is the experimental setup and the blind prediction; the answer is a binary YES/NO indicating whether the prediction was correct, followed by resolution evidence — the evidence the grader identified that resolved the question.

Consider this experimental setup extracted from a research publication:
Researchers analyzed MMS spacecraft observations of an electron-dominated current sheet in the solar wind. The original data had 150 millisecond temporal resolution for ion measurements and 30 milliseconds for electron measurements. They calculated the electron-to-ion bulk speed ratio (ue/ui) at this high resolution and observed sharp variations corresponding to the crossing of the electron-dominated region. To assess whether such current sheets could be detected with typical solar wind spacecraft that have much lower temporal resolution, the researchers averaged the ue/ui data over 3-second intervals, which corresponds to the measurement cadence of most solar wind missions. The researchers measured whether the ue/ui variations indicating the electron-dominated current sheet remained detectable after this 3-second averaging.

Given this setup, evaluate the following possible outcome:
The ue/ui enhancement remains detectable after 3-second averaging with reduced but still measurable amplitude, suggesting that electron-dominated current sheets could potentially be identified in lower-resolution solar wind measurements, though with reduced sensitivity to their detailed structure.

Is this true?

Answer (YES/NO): YES